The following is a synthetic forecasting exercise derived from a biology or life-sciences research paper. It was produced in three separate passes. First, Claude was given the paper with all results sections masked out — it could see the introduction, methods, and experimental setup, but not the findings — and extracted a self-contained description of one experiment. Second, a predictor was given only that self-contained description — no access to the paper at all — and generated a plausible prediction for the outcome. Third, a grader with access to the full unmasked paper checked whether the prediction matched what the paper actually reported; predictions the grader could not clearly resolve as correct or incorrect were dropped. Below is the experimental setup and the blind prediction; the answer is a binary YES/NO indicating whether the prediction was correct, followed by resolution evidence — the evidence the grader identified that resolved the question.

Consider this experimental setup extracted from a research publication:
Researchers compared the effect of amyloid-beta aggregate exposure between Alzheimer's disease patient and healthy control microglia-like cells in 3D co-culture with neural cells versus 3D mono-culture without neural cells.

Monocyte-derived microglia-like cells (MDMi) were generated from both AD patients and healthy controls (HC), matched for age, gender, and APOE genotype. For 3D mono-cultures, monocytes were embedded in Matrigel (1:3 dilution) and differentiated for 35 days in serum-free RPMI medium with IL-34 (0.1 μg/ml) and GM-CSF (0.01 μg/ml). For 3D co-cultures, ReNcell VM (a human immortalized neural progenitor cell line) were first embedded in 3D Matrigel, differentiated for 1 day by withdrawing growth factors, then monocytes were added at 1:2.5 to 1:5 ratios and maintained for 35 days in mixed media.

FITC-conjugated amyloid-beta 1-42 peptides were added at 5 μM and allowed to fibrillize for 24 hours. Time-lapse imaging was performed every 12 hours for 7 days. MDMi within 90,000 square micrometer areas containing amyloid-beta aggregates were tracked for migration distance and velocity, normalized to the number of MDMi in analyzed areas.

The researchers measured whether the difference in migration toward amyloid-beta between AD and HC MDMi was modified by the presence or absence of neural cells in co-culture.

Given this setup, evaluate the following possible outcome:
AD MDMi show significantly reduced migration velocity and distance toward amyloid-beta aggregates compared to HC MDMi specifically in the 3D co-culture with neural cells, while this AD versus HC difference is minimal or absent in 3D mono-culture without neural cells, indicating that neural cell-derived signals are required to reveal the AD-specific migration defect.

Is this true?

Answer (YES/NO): NO